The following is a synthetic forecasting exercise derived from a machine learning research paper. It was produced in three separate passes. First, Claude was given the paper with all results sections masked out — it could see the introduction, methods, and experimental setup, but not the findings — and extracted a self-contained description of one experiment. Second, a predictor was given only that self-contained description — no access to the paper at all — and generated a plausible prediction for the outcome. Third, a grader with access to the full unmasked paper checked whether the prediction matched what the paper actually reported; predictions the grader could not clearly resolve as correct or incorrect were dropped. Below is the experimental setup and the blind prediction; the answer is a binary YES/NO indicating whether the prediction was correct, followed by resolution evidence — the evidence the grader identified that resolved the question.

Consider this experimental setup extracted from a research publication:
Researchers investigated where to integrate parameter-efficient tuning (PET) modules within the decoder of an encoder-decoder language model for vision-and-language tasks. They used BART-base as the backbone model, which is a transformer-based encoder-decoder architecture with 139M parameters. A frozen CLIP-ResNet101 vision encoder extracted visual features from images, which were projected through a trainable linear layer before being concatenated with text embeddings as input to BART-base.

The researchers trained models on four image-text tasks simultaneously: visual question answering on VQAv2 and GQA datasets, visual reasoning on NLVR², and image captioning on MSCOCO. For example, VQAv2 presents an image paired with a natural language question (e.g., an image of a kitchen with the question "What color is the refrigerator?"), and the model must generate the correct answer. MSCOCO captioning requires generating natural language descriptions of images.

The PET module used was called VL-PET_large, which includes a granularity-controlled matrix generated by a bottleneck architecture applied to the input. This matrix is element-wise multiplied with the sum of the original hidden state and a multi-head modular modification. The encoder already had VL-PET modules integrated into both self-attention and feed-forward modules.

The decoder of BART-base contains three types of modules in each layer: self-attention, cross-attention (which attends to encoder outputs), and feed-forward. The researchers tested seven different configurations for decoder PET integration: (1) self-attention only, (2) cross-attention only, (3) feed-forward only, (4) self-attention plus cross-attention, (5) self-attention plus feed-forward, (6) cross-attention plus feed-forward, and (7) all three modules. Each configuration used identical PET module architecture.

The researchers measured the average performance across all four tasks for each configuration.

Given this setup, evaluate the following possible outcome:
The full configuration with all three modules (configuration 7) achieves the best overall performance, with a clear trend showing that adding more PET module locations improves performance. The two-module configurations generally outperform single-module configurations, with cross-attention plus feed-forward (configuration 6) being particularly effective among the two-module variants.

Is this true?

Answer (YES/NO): NO